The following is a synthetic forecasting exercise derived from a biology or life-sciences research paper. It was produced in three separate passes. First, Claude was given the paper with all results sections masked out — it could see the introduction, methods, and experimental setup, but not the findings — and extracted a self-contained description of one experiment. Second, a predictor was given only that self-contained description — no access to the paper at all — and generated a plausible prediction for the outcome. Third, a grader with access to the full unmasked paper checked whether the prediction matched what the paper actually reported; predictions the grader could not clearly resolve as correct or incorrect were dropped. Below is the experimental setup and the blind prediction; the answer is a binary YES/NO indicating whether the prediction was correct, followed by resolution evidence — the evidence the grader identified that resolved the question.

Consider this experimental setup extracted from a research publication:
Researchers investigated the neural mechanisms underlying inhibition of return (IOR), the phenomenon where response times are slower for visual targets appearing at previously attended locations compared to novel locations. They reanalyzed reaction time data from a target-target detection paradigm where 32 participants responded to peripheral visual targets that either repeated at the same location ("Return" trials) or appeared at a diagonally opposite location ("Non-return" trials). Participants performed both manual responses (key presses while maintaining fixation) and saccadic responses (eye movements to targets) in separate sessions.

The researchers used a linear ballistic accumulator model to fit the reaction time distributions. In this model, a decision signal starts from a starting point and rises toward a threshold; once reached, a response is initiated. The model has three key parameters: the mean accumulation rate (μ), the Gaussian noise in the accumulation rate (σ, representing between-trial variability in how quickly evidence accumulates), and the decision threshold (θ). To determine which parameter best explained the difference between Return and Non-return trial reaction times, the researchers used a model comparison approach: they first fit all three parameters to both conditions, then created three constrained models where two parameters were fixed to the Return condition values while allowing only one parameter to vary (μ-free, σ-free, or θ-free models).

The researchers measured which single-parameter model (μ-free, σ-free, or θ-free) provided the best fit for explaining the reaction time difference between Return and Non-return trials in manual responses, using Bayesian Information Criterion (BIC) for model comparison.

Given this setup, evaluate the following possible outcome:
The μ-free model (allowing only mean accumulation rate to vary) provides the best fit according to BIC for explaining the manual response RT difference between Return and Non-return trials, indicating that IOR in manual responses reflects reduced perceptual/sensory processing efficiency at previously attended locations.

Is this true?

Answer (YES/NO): NO